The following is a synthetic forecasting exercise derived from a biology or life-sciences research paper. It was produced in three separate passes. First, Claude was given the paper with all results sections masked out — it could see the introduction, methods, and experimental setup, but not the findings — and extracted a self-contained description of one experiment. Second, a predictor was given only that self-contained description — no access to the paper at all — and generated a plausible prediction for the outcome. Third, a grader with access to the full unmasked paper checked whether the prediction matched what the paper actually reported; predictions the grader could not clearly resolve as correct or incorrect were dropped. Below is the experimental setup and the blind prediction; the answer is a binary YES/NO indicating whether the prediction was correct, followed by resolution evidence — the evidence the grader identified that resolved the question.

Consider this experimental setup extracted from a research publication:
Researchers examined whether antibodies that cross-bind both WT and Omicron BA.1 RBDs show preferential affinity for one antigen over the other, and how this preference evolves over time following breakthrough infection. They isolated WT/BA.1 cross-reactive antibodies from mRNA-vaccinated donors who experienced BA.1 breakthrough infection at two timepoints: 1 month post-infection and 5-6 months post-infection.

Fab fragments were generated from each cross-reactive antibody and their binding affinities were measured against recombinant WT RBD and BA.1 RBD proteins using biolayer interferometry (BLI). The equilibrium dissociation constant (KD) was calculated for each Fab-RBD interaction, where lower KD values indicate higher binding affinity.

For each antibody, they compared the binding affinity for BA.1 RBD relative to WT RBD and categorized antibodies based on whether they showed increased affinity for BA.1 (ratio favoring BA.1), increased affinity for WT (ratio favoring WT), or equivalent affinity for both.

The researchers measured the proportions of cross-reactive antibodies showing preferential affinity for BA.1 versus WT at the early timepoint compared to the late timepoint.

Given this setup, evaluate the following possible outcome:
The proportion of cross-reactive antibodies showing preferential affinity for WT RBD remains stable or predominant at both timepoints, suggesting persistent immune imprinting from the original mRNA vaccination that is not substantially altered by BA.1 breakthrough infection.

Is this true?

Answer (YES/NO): NO